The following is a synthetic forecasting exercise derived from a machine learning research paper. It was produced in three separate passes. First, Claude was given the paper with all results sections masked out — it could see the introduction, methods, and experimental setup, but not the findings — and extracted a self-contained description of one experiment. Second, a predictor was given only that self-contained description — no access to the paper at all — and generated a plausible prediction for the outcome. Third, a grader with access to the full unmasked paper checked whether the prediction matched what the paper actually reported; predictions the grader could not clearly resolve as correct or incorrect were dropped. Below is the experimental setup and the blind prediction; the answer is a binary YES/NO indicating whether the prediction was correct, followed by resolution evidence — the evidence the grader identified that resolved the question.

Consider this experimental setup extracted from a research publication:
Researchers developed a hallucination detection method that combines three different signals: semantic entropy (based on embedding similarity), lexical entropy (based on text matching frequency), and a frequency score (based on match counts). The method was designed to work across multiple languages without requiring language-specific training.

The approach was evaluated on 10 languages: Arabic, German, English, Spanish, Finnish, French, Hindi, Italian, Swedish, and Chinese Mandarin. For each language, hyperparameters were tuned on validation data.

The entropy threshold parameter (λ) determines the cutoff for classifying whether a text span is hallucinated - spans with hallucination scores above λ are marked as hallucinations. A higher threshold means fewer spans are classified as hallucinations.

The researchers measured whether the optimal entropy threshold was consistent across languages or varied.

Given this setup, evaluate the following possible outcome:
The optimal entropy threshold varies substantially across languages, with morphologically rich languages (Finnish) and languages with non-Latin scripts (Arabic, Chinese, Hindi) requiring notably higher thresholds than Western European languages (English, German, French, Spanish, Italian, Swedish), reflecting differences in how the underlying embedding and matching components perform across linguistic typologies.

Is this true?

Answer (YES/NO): NO